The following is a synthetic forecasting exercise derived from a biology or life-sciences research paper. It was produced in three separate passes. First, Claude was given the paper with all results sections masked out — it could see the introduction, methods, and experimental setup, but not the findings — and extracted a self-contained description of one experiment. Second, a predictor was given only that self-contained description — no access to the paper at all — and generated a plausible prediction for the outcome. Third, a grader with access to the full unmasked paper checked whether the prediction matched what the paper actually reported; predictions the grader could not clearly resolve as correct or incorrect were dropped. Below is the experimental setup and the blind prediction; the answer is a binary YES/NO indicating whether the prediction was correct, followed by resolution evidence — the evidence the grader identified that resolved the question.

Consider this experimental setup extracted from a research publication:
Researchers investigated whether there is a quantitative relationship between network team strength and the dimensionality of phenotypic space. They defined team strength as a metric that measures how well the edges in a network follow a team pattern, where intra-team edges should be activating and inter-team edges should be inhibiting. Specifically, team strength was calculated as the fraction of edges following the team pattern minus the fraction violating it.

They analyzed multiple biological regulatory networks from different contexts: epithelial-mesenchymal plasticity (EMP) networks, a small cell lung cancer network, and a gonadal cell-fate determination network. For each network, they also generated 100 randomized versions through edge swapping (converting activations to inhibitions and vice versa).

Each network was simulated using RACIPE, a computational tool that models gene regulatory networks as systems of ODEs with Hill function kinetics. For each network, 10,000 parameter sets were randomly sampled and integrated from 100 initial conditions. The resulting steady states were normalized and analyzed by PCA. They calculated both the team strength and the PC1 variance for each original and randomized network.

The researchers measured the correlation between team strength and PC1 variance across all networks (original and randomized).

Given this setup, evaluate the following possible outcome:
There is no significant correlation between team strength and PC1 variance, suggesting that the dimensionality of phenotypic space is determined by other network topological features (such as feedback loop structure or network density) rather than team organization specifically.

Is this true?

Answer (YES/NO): NO